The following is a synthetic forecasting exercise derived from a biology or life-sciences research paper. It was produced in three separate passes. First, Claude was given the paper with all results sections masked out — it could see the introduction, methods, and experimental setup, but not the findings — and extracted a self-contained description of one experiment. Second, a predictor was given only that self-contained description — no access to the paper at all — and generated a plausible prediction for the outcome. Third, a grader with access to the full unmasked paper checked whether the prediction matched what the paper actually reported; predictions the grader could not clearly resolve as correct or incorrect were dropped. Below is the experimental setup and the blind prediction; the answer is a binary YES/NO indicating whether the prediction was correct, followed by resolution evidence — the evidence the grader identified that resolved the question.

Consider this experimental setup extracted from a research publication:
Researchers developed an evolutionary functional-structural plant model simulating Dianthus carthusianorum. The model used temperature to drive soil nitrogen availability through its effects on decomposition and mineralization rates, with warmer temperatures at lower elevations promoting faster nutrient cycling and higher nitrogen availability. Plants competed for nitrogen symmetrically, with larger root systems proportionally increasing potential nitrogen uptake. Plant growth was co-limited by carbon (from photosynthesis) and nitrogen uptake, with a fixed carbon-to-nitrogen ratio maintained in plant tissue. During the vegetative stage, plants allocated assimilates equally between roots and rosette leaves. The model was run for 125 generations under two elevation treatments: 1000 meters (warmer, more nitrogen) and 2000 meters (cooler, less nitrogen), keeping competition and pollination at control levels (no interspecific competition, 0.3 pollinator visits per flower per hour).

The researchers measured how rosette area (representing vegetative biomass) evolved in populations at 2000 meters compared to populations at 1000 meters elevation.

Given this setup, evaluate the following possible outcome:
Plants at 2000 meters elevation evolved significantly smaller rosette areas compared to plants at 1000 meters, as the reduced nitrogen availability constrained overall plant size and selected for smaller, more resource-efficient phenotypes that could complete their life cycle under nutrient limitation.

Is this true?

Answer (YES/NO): NO